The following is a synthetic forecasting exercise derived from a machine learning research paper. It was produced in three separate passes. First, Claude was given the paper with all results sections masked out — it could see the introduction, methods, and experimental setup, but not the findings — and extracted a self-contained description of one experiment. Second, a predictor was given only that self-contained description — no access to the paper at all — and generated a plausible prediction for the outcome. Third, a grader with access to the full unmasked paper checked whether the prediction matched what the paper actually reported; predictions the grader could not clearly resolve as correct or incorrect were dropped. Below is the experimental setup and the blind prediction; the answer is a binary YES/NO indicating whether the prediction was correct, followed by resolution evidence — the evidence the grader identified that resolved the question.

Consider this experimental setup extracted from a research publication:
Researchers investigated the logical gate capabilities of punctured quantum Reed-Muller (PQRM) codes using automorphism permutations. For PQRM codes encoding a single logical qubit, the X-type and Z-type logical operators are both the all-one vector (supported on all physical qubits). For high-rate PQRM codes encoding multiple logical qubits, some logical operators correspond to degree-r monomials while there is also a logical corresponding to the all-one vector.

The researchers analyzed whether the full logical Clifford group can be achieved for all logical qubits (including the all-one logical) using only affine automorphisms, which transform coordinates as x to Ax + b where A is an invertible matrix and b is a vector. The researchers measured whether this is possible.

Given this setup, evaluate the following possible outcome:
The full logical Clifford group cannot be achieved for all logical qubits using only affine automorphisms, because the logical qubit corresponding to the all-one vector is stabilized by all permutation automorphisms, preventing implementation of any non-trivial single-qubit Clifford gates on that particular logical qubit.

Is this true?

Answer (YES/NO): NO